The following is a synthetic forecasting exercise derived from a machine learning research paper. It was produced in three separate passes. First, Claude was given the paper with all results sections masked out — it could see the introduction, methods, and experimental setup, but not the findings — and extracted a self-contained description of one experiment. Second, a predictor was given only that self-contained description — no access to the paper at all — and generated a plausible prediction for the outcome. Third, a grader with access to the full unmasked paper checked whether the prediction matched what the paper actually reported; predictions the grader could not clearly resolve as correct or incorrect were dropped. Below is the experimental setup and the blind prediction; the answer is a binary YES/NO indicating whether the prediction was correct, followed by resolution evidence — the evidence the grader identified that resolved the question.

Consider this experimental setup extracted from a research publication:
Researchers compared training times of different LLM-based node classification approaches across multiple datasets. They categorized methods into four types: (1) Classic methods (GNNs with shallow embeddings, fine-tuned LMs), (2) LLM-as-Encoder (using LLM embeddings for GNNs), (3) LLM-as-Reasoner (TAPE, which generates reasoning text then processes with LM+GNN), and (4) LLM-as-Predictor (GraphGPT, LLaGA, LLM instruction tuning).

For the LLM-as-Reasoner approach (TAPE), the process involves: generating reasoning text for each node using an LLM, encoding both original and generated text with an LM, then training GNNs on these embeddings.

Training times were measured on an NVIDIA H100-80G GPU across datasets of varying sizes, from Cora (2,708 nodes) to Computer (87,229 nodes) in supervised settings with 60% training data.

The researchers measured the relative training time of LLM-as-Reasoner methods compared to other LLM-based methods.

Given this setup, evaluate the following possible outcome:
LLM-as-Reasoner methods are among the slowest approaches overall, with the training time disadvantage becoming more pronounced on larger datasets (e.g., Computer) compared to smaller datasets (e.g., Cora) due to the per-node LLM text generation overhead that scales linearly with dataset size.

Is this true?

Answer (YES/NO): YES